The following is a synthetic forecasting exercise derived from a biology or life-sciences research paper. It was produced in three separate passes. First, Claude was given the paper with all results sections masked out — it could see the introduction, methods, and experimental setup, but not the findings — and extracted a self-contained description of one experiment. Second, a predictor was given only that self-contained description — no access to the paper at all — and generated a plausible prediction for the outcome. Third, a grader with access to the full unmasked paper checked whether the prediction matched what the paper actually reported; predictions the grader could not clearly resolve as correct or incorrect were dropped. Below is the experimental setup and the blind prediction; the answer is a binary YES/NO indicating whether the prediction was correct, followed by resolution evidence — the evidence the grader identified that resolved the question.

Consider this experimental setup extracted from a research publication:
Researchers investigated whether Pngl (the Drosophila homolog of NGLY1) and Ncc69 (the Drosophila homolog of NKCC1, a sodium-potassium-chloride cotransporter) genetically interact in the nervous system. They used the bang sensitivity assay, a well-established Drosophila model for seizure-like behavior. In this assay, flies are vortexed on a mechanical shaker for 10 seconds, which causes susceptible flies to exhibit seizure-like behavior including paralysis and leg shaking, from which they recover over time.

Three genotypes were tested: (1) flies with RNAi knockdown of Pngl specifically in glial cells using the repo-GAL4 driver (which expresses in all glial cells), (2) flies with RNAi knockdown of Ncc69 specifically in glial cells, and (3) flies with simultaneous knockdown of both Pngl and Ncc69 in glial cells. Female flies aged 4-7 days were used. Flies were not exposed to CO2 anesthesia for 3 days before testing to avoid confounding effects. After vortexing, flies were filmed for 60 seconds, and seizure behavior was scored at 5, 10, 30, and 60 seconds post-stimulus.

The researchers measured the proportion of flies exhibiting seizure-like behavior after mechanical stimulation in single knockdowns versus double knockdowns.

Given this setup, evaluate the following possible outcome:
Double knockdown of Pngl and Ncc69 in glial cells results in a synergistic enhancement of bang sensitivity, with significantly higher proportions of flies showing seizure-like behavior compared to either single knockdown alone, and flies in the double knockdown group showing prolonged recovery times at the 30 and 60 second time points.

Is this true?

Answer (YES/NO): NO